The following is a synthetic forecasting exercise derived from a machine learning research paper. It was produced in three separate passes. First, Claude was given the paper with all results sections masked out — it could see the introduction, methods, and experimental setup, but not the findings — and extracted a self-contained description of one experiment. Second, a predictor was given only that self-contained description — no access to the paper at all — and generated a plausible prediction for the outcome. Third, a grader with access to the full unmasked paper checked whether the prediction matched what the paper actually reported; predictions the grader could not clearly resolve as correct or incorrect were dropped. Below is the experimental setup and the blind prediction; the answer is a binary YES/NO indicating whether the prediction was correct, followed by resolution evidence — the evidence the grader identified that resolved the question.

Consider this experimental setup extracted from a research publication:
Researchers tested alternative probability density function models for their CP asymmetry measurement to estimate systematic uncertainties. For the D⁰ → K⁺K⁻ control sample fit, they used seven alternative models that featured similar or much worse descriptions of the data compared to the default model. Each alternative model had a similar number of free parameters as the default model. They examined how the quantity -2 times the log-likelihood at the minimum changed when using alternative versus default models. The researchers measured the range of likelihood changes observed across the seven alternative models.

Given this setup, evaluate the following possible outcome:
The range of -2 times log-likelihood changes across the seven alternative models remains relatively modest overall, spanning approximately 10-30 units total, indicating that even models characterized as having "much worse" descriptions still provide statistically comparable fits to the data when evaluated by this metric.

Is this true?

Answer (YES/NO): NO